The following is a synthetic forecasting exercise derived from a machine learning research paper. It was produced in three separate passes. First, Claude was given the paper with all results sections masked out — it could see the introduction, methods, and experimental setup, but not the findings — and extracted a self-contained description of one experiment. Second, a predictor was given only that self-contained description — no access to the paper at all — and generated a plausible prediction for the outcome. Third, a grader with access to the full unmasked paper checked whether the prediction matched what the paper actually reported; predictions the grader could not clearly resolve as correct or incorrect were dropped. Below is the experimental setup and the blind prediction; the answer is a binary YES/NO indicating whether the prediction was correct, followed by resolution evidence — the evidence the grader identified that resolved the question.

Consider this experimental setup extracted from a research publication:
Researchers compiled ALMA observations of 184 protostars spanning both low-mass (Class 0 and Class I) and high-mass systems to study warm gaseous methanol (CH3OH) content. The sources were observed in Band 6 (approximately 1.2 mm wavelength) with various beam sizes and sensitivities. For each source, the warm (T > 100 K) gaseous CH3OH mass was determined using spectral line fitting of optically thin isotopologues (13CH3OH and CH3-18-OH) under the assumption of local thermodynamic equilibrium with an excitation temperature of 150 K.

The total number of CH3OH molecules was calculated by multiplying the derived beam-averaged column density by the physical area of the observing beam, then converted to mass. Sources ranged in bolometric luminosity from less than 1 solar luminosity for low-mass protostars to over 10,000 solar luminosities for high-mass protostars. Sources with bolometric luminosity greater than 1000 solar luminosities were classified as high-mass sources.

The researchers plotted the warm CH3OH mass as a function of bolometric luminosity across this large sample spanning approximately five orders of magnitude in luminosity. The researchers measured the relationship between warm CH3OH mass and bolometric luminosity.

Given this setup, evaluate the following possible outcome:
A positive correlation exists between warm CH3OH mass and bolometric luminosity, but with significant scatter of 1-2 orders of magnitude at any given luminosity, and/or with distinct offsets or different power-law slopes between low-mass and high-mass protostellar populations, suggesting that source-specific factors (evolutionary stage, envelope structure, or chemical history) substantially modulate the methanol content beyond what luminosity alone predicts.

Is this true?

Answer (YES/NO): NO